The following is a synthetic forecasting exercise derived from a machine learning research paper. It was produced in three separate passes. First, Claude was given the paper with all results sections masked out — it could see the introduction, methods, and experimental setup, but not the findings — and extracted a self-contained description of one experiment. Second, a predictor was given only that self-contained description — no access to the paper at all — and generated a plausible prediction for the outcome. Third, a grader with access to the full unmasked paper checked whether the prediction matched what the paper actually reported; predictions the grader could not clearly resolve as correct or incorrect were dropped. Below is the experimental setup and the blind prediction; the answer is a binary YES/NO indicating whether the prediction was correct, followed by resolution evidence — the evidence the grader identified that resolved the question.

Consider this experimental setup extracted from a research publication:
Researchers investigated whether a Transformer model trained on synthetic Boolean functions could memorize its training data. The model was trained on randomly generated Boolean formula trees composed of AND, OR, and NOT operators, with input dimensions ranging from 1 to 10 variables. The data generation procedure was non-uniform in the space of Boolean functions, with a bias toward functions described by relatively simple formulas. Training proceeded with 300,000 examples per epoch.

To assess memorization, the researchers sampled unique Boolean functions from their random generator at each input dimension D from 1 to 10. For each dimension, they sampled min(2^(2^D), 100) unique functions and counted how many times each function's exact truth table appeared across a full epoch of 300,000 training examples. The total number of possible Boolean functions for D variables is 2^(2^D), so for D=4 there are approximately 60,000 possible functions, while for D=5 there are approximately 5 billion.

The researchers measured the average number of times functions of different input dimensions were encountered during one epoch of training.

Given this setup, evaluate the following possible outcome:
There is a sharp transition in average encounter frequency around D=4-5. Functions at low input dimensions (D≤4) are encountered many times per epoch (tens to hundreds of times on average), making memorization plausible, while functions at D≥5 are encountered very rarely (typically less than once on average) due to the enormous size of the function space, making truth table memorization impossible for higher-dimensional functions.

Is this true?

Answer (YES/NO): NO